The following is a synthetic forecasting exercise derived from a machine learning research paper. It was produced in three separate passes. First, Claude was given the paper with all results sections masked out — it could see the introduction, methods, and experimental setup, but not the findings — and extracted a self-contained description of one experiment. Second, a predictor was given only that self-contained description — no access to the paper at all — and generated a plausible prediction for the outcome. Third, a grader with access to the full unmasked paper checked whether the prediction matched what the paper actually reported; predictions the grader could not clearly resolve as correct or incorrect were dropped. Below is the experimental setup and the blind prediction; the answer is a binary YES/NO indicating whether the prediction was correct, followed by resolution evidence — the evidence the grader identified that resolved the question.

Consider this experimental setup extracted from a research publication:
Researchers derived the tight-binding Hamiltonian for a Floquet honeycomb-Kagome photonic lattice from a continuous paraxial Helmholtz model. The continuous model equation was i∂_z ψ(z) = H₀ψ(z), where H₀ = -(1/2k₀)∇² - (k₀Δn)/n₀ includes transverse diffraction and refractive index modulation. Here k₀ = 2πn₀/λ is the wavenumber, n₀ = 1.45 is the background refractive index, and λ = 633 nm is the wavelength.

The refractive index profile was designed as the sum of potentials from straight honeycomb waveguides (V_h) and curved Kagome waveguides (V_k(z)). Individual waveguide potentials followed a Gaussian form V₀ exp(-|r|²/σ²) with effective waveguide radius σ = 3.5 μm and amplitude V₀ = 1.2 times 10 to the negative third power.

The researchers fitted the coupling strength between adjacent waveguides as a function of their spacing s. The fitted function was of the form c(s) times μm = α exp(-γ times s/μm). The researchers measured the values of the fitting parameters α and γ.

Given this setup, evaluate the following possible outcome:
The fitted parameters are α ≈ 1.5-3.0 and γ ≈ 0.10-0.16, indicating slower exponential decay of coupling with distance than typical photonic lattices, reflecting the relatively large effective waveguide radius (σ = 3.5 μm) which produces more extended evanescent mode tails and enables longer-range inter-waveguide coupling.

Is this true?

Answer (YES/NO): NO